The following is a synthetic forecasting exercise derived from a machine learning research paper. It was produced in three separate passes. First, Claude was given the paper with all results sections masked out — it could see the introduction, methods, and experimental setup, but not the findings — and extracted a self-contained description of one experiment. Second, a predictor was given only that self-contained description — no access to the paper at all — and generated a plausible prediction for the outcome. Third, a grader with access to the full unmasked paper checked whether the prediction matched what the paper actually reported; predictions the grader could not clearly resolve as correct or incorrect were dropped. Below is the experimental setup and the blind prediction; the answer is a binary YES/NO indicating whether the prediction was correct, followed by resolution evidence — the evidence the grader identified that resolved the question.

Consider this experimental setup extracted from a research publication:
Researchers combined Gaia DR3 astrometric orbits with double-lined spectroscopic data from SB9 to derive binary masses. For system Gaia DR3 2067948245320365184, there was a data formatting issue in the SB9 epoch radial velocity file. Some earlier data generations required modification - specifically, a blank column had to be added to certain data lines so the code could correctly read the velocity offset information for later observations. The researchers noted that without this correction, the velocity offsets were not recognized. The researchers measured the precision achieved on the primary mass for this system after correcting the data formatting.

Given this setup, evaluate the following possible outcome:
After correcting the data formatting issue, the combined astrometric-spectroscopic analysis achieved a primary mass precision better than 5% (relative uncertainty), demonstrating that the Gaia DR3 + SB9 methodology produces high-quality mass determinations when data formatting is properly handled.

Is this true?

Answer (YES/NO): YES